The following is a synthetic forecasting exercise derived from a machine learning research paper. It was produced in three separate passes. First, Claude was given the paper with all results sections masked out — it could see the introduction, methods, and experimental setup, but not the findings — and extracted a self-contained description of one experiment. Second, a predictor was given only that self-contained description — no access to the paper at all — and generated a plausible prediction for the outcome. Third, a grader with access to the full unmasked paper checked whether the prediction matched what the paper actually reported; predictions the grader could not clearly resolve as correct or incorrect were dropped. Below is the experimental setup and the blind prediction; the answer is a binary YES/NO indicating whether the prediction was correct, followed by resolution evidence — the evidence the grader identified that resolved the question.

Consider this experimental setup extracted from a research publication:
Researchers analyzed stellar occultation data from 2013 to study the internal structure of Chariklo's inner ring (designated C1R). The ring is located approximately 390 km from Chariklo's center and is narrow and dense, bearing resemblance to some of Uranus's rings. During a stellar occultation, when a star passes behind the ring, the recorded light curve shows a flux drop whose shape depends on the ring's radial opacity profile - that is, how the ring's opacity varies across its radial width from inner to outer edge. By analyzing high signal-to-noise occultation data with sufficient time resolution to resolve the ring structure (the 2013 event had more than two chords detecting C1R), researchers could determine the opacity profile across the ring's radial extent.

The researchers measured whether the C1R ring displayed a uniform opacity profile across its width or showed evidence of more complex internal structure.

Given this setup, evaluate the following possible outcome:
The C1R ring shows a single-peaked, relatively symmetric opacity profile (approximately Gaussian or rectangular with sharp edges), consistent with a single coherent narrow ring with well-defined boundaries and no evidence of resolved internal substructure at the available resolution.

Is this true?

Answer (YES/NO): NO